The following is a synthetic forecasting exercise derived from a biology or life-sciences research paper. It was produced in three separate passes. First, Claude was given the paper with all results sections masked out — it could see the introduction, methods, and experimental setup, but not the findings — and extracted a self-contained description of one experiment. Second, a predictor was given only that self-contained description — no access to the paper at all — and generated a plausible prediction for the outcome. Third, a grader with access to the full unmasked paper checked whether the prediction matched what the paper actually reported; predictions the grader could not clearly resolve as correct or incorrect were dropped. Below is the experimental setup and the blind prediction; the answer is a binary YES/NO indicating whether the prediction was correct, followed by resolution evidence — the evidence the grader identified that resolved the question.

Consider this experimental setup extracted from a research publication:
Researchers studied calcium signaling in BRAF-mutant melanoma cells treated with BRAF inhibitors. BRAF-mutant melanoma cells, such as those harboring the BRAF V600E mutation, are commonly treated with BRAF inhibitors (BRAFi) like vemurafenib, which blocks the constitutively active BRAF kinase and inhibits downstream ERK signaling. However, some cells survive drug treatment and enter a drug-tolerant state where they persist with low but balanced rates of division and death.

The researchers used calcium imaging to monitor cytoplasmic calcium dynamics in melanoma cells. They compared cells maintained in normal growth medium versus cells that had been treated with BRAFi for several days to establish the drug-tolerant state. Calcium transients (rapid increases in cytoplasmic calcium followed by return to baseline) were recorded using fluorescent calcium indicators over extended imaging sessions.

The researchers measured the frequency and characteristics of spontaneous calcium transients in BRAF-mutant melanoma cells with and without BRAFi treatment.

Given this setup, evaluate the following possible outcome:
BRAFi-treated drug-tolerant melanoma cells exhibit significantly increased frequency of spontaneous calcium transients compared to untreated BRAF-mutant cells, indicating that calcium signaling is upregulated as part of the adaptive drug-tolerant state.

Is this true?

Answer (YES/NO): YES